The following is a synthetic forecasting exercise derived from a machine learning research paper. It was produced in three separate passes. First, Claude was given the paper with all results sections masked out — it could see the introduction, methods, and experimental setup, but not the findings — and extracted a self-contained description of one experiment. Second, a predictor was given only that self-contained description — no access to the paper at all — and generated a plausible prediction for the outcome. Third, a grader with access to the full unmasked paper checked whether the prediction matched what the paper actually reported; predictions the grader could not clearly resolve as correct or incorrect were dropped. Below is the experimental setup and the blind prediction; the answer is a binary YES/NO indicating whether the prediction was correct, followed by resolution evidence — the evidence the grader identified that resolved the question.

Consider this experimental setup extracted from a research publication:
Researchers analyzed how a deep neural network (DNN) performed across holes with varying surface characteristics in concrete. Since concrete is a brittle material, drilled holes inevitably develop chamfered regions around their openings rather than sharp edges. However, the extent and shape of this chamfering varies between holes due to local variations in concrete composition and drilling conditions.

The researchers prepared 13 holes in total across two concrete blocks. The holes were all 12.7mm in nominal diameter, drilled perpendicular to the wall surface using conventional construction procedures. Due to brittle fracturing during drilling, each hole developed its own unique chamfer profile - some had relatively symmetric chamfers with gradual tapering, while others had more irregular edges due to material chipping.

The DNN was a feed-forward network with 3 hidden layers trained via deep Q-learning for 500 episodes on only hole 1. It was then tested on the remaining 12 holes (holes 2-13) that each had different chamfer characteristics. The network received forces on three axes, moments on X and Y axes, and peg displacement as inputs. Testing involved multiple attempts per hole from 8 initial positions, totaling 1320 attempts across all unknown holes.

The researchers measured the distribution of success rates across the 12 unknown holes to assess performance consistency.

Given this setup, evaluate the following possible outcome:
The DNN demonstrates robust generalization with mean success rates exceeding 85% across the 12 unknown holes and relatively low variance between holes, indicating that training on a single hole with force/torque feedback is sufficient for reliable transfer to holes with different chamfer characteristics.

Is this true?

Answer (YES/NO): YES